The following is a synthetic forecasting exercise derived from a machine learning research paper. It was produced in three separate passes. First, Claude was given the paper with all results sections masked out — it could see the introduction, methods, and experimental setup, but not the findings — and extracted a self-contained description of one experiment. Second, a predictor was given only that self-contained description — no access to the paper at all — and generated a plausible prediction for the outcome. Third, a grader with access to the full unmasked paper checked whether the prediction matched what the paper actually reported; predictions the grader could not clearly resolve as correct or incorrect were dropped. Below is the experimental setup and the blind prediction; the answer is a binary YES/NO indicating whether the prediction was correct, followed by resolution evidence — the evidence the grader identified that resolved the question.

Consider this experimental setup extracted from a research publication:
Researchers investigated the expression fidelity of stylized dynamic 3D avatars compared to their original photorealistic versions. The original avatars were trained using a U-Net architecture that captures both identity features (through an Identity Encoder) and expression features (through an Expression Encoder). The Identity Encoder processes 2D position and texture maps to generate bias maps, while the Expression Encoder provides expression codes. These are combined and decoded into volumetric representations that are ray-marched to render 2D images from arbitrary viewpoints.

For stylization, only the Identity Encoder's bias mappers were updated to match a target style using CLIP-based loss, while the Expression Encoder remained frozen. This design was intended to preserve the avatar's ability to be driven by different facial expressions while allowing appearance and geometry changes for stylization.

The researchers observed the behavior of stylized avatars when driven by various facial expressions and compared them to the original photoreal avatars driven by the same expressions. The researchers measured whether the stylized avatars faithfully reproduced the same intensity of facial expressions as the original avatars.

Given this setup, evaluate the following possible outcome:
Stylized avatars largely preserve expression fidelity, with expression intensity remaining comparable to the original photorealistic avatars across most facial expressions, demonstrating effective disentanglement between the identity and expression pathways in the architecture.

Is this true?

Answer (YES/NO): NO